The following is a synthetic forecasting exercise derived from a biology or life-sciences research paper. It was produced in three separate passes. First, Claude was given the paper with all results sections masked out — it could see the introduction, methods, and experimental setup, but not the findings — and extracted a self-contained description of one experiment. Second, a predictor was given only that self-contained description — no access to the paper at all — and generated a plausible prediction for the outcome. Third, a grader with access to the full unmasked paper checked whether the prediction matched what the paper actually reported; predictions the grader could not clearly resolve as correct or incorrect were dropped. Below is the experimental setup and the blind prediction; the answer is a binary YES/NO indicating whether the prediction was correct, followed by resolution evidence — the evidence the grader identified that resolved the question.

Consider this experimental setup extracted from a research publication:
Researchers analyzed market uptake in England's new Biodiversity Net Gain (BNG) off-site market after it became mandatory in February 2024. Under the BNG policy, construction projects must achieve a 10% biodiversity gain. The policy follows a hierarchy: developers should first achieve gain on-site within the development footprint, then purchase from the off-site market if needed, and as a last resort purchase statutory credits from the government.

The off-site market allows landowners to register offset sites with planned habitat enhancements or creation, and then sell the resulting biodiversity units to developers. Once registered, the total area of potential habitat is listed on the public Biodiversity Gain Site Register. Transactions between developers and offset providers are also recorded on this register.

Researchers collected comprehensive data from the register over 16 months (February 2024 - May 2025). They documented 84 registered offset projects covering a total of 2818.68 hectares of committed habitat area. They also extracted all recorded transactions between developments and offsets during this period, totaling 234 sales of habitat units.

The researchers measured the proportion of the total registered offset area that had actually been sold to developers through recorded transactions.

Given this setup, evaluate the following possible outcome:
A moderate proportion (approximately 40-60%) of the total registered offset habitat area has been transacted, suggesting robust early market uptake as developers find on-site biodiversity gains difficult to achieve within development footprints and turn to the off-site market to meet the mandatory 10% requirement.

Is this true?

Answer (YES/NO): NO